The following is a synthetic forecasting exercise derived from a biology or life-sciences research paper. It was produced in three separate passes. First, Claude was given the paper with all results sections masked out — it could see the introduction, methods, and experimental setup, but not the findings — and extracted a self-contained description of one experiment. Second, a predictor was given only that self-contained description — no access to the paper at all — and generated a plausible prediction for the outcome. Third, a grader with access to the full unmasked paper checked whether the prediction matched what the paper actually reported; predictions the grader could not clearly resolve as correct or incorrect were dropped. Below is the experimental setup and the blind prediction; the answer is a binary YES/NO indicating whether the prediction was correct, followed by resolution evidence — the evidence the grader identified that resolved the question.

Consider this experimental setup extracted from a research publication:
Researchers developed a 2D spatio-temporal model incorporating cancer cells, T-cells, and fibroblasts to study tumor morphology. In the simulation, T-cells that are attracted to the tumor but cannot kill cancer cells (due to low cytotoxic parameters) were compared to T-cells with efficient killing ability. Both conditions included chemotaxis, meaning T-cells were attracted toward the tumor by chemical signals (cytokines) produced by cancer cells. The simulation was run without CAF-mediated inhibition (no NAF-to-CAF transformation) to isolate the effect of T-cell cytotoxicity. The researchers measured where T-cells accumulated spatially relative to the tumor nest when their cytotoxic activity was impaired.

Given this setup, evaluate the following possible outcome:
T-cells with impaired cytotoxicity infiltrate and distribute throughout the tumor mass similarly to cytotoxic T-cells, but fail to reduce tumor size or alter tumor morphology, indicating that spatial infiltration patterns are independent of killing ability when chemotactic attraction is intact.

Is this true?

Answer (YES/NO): NO